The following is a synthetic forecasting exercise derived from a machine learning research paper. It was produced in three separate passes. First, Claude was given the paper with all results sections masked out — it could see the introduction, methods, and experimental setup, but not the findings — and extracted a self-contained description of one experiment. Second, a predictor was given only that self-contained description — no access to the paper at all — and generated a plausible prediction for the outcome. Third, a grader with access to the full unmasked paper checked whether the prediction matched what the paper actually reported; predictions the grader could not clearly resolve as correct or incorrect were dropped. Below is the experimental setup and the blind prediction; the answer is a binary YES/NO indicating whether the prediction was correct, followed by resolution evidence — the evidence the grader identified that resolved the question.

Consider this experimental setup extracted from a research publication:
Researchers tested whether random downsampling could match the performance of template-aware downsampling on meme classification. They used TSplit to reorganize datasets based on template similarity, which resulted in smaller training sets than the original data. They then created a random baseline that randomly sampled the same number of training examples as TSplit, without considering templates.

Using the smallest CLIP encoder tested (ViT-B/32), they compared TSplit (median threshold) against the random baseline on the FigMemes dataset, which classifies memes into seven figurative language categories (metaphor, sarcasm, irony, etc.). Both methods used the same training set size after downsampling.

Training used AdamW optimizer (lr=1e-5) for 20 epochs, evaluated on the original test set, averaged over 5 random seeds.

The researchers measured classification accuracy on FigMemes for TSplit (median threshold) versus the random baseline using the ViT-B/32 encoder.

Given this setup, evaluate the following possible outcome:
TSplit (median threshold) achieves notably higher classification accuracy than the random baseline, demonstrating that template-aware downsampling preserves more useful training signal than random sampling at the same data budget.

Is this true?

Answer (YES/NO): NO